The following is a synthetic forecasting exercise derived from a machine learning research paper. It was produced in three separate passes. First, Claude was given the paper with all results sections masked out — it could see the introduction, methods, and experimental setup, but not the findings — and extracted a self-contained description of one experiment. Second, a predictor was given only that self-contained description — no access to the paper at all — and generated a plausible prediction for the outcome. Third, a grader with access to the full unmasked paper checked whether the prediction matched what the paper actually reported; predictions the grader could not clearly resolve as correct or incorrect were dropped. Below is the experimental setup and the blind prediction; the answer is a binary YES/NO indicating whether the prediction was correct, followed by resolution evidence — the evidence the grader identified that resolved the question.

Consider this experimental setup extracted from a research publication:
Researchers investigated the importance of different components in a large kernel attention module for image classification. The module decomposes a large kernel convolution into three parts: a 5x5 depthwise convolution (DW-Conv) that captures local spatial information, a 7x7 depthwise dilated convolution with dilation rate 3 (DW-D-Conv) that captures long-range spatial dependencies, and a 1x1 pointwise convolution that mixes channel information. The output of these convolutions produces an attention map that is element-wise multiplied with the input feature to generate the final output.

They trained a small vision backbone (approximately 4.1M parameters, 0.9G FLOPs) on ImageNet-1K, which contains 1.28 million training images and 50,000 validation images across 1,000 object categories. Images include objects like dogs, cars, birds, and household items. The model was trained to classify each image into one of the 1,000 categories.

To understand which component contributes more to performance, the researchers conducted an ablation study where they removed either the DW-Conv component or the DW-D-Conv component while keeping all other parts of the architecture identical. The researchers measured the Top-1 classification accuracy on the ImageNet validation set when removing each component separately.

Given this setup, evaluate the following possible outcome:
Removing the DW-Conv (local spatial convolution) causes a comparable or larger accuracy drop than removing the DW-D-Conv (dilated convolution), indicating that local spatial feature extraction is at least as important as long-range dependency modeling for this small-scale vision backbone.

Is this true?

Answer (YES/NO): NO